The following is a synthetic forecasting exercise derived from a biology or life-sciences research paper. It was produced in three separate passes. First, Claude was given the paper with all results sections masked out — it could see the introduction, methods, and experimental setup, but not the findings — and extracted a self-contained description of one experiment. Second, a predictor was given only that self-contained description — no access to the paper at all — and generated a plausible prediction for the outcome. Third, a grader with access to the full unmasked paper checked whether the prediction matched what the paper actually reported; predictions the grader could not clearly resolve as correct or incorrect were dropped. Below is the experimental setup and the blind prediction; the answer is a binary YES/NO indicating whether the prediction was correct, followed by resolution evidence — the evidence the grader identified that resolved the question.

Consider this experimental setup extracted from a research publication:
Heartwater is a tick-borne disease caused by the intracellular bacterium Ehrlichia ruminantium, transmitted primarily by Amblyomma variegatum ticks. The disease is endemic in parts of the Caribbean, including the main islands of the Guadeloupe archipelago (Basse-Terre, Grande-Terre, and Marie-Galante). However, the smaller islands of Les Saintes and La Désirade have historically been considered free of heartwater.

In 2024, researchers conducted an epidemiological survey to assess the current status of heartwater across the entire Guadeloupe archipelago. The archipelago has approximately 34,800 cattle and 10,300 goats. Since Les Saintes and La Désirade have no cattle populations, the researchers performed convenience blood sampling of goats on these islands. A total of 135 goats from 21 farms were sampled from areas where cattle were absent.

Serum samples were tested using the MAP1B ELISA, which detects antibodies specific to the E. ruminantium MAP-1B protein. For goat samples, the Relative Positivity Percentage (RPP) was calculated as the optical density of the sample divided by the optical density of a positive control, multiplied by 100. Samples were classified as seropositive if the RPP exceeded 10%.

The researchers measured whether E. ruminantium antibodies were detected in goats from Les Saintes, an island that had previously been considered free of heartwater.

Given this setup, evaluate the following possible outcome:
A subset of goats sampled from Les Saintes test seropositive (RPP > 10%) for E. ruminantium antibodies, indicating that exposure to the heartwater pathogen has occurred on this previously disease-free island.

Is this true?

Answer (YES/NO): YES